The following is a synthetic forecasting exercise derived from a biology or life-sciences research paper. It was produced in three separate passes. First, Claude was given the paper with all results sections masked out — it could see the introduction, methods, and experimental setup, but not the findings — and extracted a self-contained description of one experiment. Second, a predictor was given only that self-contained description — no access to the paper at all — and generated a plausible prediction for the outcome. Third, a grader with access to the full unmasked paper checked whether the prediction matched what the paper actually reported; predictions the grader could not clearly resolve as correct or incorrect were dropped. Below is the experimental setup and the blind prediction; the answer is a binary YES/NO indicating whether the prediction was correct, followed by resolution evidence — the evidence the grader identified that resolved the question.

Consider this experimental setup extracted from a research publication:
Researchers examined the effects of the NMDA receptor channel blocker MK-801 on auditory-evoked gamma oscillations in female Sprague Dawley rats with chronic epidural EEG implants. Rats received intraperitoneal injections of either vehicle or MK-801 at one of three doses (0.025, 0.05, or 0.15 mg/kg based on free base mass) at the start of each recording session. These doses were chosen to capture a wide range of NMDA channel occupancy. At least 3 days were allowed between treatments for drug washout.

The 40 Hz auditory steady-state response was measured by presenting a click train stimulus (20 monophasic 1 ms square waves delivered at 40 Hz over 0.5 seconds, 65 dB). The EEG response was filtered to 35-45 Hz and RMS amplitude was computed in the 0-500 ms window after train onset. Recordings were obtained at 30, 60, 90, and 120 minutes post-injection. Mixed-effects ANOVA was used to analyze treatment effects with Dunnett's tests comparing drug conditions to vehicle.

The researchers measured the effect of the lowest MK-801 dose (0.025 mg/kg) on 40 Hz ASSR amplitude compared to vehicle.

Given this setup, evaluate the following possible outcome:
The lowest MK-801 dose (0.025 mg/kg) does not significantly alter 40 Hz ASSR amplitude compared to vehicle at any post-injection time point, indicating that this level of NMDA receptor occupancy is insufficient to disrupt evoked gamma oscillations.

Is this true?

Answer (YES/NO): NO